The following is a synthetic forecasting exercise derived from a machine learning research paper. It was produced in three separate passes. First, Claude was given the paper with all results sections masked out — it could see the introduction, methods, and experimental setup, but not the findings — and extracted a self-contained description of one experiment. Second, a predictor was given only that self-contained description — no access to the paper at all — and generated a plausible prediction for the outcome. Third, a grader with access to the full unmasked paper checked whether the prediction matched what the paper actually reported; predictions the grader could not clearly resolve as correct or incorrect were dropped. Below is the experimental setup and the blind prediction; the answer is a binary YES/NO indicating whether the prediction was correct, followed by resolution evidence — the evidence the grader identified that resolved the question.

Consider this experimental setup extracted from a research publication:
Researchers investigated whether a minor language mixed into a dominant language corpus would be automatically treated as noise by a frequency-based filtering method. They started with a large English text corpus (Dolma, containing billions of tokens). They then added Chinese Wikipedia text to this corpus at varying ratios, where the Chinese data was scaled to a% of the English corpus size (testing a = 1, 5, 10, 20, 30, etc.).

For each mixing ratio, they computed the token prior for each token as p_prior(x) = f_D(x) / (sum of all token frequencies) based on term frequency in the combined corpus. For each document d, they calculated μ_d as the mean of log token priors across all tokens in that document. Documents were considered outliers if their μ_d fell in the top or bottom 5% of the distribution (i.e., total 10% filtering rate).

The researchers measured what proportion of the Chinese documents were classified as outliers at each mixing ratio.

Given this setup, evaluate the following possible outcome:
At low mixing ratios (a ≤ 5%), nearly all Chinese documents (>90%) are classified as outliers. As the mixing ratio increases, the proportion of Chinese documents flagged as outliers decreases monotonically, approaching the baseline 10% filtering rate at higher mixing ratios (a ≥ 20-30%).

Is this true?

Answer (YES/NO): YES